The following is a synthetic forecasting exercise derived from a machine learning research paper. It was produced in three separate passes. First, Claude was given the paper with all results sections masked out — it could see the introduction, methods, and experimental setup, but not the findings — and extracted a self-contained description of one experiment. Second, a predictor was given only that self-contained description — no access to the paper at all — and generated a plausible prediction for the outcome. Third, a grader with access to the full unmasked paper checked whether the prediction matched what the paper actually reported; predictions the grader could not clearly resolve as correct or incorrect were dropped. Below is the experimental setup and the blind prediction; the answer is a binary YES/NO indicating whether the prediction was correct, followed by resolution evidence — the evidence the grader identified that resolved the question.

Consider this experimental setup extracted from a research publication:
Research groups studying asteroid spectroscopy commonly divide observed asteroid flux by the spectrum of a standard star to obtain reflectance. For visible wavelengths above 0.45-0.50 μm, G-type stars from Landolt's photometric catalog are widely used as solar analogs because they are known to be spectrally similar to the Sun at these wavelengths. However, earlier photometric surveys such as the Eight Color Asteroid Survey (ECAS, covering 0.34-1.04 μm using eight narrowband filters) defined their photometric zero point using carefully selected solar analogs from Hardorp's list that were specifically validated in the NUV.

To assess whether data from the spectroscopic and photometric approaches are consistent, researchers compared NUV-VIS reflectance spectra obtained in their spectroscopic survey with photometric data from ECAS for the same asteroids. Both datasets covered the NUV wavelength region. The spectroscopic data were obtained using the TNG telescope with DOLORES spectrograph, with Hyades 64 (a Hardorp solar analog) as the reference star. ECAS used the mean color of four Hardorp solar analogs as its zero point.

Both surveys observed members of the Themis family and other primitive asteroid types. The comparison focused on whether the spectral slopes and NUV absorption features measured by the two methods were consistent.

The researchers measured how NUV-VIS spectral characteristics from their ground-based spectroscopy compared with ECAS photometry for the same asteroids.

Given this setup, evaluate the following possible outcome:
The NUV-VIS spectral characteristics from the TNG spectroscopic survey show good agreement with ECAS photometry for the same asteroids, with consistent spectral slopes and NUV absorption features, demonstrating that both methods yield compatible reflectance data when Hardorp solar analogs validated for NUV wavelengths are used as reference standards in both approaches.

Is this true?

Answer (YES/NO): YES